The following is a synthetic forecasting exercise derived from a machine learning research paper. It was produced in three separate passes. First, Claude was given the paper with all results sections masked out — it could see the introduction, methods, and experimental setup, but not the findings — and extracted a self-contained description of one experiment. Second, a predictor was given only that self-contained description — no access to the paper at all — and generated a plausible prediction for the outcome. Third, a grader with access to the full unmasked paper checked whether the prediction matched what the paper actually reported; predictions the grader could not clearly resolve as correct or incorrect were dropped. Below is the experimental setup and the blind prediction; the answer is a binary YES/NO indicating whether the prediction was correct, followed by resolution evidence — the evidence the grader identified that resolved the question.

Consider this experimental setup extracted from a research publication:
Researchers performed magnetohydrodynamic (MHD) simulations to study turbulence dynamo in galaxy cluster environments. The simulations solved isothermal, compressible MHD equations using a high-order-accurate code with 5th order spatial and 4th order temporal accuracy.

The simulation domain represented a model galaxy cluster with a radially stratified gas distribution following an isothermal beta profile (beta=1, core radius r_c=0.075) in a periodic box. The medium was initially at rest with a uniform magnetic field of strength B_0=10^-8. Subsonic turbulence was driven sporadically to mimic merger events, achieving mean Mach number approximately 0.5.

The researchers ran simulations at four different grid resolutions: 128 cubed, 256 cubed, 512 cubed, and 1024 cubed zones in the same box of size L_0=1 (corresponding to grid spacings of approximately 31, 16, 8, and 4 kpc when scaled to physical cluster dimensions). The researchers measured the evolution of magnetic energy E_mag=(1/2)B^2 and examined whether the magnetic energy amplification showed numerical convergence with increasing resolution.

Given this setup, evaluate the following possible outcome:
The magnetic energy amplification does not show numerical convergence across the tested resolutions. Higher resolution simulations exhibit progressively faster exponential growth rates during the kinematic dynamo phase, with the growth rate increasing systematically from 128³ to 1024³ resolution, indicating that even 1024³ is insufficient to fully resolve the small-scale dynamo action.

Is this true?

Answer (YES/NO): NO